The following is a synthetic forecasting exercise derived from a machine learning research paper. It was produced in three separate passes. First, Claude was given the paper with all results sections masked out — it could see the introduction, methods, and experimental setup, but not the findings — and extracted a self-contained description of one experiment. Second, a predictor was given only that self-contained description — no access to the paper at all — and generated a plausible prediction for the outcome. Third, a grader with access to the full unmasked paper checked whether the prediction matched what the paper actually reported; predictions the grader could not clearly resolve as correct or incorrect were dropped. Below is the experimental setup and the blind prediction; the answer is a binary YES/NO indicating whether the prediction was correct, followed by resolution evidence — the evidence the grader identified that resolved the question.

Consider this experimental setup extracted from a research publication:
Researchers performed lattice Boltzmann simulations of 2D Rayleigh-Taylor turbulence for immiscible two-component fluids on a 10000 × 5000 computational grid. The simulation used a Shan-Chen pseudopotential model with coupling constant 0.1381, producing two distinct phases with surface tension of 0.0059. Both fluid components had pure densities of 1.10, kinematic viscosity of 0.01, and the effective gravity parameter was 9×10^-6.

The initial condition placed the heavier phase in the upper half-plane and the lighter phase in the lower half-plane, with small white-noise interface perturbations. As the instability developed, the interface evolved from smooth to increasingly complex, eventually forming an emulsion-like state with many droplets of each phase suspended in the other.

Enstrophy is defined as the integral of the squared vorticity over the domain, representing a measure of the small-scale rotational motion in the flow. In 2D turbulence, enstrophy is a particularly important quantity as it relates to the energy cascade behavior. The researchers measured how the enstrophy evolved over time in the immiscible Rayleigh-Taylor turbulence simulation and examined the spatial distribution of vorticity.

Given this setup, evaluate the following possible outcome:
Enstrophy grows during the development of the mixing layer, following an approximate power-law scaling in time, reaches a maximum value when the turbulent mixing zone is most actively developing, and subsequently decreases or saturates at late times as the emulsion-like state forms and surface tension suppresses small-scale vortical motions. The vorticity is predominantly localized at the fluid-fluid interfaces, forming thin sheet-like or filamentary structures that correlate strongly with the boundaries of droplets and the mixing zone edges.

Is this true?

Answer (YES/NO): NO